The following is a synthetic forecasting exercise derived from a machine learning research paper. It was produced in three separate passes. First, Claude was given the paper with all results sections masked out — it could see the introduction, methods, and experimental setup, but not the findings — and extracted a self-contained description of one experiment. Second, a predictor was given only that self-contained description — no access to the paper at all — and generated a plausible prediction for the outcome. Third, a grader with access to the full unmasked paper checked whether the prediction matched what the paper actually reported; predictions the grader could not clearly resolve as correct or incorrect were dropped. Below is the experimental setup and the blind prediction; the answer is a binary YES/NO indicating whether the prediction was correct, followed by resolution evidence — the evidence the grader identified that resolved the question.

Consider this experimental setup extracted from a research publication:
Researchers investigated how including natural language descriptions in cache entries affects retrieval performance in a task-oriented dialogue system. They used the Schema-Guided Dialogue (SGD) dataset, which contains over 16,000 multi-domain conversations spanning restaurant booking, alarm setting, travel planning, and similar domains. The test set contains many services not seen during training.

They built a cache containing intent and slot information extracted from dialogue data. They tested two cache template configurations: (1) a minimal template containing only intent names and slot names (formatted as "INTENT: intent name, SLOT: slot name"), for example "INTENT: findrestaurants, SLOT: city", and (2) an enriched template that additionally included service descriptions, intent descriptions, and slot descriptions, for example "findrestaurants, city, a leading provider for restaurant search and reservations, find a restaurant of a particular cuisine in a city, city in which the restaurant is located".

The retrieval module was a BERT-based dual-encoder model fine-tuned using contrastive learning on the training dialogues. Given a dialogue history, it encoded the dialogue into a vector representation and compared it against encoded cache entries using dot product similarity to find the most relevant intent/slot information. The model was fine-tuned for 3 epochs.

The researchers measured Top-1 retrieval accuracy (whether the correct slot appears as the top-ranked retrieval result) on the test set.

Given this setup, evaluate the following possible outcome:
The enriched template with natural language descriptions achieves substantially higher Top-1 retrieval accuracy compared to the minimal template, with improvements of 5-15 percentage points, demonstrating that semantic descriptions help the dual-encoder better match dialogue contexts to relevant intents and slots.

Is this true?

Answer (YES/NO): YES